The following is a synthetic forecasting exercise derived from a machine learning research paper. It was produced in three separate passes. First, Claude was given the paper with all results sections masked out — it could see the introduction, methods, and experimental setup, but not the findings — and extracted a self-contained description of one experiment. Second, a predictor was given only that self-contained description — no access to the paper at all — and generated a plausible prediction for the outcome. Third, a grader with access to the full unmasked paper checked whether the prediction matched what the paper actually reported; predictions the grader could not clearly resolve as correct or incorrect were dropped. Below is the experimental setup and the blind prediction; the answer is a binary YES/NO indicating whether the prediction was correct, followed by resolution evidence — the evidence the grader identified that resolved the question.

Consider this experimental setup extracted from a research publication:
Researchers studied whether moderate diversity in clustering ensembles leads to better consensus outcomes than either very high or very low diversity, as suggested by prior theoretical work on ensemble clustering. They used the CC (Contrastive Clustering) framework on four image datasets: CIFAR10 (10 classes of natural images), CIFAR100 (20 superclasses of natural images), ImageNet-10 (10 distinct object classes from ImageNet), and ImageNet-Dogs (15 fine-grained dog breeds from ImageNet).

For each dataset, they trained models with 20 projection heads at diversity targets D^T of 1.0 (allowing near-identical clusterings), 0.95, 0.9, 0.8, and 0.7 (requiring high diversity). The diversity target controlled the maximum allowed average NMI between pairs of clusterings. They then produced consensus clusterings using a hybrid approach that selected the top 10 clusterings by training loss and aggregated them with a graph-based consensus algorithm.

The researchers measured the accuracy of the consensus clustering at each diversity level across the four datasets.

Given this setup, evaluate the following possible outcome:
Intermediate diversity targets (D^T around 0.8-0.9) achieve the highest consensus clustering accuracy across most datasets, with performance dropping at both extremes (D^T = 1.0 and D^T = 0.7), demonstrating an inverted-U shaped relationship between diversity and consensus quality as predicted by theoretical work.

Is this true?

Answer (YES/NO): NO